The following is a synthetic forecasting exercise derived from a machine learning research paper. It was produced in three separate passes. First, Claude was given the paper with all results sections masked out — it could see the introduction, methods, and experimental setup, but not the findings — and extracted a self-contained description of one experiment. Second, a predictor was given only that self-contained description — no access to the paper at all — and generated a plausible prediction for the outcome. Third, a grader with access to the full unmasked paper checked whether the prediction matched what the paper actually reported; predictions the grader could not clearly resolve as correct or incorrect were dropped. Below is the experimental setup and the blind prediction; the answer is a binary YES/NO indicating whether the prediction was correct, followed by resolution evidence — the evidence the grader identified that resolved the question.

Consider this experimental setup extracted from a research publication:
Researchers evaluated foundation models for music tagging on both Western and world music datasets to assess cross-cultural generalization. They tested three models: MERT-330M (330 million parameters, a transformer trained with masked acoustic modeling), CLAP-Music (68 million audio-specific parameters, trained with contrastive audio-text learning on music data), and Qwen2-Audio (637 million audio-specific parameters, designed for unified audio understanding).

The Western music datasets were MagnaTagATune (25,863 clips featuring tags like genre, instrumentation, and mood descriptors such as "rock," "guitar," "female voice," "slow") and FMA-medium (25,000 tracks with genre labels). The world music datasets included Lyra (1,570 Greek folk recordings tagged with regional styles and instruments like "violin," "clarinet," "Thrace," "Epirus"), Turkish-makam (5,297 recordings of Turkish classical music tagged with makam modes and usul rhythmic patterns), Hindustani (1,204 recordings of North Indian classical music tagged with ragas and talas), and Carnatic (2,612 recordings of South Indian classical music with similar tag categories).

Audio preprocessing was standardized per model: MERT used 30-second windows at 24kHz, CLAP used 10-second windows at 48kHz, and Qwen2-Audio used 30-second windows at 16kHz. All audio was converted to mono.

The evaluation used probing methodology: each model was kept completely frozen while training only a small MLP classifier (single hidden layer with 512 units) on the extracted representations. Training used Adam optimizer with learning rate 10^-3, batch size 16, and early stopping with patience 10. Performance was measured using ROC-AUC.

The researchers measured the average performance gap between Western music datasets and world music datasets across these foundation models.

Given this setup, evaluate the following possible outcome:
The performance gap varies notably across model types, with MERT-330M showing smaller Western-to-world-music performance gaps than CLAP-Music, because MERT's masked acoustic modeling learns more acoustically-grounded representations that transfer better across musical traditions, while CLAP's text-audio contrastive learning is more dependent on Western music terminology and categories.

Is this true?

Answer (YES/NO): YES